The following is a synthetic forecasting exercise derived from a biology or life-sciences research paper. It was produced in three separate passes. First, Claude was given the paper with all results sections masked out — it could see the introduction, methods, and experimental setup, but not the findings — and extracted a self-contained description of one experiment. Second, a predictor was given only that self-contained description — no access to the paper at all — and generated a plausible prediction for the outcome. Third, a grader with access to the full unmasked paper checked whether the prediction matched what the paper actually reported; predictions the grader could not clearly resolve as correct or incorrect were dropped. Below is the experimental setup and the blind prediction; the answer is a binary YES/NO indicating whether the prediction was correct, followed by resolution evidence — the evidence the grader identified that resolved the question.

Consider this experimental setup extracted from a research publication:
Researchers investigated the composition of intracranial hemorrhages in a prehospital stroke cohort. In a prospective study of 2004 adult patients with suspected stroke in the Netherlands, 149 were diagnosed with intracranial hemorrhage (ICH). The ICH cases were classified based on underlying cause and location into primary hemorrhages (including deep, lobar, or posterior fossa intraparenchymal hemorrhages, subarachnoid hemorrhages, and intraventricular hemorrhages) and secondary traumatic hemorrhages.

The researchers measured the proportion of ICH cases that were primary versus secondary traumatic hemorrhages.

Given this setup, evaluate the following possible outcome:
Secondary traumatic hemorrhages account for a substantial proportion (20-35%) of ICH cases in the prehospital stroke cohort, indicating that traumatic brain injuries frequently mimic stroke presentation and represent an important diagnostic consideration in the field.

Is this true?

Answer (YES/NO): NO